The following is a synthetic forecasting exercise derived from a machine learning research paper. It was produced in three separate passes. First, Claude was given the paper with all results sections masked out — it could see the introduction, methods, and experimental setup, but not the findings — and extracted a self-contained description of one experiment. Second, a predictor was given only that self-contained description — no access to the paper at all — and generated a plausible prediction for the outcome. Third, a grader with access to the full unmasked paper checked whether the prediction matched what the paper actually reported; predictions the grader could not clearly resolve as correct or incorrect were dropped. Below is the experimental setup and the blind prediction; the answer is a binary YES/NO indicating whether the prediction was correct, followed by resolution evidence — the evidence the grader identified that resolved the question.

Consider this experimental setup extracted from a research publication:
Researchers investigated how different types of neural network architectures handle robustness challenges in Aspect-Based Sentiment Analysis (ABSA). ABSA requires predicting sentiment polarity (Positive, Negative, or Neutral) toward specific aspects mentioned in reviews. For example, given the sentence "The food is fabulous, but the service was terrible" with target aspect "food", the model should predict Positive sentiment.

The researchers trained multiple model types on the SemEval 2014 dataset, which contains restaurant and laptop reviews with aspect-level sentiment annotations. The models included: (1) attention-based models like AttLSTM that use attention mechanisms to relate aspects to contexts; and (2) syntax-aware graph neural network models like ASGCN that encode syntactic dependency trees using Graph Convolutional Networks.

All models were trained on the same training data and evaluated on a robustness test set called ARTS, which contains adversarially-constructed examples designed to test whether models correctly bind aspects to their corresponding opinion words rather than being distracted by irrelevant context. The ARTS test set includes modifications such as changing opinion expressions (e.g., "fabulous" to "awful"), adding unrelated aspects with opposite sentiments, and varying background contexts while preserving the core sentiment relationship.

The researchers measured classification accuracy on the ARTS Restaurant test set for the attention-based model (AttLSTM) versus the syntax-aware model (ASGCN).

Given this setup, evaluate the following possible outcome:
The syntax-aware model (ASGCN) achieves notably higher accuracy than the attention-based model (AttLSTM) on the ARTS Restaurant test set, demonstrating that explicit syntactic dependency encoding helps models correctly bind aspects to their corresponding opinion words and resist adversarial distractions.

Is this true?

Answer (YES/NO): YES